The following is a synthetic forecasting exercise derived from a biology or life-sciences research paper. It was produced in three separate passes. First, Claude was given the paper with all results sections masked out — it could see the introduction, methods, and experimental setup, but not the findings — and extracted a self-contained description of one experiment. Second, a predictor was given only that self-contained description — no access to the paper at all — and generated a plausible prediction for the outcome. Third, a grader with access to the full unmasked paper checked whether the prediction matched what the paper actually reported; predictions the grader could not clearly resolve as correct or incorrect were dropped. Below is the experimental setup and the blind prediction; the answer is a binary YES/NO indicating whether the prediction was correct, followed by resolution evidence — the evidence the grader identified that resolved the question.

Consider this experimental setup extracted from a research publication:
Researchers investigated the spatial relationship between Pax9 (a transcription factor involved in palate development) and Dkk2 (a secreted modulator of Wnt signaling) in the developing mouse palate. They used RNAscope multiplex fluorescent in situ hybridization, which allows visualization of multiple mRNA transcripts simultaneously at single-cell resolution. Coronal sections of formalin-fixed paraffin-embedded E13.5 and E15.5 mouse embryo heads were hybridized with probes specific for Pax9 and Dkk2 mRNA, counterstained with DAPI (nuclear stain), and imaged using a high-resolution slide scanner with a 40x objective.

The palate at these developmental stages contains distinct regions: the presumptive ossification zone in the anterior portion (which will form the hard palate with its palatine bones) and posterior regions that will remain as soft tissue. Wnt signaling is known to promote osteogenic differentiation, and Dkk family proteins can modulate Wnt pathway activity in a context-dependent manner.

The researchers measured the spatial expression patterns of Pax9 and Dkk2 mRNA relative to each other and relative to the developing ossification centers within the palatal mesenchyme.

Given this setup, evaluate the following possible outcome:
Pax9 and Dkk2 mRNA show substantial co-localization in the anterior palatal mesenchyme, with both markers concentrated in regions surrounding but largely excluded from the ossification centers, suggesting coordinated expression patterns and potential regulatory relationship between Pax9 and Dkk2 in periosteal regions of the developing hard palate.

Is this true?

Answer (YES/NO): NO